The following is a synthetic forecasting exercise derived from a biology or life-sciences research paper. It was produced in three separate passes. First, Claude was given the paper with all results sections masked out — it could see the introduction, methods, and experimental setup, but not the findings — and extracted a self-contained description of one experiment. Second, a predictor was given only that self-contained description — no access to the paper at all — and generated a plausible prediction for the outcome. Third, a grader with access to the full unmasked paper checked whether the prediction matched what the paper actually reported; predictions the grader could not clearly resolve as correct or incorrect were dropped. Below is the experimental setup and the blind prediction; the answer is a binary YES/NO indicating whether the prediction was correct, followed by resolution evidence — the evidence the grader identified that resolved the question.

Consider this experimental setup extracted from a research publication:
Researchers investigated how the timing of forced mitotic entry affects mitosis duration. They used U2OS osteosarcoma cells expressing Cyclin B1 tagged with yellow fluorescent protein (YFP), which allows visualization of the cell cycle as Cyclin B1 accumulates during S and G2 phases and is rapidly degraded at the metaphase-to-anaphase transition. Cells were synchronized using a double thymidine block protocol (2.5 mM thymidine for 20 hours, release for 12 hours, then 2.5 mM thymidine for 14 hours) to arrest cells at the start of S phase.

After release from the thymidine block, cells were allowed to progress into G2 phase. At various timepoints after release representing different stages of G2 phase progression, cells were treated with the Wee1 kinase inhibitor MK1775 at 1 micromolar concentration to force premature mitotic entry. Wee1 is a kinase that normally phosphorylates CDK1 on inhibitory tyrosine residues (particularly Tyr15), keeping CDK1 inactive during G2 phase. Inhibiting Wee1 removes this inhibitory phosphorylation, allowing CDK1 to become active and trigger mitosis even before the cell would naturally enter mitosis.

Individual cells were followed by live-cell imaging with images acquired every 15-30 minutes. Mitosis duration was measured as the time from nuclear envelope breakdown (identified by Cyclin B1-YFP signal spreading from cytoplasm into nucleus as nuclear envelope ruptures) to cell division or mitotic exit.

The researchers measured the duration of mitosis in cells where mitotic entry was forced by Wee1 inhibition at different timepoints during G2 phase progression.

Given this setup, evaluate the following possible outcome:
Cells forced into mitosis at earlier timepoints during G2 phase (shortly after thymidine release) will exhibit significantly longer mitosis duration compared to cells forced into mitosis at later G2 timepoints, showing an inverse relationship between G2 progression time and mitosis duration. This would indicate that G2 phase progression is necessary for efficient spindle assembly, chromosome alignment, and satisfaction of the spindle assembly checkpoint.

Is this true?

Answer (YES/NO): YES